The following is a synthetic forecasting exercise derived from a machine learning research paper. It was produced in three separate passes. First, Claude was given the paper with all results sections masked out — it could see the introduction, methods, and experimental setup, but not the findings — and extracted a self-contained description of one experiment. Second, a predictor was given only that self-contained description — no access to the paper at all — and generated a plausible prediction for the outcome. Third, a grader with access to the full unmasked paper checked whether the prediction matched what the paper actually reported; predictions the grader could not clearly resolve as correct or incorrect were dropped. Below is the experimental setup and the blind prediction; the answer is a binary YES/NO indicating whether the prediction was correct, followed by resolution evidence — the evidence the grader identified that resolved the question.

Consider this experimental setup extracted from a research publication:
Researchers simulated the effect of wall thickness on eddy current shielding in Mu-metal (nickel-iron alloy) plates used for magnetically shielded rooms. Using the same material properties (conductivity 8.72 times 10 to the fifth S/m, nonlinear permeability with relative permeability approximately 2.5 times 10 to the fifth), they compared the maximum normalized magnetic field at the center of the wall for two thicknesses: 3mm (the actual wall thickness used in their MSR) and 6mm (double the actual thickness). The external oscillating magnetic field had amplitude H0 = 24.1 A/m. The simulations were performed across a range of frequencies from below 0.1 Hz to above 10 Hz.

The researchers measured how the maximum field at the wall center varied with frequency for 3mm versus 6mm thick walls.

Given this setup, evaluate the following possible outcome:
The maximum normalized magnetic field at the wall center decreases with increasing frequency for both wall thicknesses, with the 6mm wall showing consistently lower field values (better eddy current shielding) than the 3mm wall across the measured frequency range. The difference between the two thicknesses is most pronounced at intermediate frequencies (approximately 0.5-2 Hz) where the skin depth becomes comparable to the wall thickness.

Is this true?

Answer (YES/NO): NO